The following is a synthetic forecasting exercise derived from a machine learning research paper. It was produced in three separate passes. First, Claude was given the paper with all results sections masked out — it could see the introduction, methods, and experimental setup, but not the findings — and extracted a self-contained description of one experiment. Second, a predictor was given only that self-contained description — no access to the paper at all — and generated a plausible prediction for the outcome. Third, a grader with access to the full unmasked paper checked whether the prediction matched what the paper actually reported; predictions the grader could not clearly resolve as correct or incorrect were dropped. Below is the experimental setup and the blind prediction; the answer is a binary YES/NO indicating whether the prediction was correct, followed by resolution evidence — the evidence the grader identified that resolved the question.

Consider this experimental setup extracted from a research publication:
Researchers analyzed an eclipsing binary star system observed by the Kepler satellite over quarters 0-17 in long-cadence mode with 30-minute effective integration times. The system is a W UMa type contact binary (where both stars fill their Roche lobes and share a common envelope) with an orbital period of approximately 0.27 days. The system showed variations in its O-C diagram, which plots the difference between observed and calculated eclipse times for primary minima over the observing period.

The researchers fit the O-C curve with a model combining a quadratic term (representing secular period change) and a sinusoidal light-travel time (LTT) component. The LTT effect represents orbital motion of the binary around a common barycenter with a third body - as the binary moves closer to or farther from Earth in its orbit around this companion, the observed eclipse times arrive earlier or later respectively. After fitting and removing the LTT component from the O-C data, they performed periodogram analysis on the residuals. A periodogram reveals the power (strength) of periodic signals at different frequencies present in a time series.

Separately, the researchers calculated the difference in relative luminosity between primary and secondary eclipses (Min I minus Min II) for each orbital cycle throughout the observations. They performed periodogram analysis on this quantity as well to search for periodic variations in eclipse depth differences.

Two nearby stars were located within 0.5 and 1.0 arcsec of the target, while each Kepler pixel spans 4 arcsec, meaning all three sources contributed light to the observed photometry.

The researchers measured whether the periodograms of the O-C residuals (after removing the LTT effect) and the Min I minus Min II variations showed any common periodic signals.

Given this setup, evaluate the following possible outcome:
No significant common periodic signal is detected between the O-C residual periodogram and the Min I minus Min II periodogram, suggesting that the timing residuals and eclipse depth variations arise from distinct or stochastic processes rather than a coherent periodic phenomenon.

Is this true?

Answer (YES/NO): NO